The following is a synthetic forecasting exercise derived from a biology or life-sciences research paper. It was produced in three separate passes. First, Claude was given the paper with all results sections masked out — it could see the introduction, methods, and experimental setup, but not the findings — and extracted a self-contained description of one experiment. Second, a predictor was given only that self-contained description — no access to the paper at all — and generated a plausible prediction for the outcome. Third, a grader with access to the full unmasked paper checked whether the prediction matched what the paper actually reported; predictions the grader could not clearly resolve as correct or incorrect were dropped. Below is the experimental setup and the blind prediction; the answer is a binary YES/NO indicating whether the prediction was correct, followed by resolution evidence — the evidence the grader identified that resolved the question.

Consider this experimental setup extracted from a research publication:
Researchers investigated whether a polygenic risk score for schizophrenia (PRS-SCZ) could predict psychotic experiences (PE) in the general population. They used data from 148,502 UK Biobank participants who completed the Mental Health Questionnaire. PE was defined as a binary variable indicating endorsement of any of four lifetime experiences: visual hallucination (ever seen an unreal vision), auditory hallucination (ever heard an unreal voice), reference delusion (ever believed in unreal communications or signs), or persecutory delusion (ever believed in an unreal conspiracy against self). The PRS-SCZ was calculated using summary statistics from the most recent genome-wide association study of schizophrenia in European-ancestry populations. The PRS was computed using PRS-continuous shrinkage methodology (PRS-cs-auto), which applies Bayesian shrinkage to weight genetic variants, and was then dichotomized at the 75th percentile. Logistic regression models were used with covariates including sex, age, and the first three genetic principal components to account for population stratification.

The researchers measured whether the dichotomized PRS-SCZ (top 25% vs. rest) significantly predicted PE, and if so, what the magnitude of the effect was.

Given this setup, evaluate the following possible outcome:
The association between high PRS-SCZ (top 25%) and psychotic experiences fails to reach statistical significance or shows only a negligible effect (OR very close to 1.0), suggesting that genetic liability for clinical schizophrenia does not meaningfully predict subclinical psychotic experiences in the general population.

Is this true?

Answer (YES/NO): NO